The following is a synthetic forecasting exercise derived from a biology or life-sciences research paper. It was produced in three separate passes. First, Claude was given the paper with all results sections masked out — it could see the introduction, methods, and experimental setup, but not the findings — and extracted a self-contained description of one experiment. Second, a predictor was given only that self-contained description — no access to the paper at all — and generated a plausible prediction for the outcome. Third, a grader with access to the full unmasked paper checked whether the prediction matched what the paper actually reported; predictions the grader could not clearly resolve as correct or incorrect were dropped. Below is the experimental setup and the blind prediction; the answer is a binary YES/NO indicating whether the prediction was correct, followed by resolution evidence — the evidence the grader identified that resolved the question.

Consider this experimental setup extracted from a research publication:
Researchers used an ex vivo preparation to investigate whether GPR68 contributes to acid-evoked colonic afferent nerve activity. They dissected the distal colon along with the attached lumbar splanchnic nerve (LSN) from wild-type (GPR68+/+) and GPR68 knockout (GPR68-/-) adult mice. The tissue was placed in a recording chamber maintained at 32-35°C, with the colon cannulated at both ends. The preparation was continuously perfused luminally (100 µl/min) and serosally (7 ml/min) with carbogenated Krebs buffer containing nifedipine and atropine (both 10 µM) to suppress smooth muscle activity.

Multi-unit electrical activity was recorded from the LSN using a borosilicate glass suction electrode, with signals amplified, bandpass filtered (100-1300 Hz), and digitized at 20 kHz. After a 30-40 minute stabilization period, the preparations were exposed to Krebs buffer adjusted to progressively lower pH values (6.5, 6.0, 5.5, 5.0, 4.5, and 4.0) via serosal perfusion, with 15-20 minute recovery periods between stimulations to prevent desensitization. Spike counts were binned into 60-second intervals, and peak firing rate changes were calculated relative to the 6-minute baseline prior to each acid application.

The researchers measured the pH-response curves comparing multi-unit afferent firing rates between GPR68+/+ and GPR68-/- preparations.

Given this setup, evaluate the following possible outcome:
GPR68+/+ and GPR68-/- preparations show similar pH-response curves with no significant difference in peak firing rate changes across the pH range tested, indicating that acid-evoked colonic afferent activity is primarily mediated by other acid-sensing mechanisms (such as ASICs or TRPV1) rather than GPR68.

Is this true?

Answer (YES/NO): NO